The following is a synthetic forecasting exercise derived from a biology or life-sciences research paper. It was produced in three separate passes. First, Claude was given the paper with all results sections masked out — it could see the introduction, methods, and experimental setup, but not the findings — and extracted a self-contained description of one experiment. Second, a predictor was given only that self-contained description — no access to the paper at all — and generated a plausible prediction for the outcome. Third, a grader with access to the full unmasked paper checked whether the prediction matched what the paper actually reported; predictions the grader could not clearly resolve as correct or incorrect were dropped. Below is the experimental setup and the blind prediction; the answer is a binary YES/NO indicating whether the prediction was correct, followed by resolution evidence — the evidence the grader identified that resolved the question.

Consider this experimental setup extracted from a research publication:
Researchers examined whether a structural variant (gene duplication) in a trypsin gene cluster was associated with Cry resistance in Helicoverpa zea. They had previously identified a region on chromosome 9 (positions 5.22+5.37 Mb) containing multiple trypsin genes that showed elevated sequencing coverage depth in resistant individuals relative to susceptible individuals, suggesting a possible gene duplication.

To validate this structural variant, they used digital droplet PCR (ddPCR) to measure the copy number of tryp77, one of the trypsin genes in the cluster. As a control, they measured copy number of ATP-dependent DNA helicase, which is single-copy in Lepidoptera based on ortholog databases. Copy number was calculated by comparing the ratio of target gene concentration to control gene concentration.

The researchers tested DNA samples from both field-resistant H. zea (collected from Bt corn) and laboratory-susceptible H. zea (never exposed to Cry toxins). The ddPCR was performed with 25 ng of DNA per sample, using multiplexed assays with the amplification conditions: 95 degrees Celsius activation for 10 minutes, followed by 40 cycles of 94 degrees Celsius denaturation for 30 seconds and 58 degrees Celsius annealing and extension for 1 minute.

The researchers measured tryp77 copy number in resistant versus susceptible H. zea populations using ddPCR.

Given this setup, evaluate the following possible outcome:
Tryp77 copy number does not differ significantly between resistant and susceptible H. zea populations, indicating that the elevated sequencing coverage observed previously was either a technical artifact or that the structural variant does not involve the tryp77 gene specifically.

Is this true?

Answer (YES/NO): NO